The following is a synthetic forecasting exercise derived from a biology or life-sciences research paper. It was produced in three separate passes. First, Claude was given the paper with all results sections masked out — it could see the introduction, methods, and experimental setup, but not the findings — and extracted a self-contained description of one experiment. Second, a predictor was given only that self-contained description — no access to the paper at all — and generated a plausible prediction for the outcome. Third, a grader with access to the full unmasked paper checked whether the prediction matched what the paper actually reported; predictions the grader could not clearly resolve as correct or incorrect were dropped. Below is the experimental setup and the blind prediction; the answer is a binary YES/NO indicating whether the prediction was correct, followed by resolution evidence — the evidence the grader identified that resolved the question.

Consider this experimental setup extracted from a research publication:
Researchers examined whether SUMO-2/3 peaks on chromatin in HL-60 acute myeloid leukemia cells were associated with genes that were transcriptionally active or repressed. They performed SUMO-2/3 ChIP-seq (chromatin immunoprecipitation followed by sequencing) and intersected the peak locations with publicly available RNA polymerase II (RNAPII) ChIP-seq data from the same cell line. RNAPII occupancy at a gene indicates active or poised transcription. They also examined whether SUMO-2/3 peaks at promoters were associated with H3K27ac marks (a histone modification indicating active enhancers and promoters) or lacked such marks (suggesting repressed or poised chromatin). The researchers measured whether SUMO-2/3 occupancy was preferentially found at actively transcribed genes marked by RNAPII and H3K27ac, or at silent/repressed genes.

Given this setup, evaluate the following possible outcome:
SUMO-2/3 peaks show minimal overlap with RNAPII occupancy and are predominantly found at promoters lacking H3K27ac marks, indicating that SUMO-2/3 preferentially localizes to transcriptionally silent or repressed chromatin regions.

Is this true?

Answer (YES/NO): NO